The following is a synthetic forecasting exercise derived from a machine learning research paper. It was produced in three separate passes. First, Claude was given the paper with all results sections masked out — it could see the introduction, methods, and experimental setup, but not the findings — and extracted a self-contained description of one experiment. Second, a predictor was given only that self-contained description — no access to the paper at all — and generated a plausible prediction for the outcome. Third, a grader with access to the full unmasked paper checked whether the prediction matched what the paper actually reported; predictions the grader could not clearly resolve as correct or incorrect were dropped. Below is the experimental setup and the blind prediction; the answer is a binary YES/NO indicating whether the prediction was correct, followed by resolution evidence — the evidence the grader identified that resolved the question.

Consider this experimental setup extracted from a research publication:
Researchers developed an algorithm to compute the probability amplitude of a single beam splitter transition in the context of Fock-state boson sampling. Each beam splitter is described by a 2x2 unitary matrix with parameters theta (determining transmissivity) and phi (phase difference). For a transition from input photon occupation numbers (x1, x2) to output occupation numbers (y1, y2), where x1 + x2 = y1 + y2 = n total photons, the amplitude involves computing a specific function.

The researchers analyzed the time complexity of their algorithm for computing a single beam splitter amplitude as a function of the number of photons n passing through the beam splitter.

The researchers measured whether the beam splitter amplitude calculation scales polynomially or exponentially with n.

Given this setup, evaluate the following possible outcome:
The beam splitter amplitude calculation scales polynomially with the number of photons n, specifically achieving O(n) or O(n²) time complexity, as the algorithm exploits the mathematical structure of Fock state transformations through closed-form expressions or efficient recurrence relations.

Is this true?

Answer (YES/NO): YES